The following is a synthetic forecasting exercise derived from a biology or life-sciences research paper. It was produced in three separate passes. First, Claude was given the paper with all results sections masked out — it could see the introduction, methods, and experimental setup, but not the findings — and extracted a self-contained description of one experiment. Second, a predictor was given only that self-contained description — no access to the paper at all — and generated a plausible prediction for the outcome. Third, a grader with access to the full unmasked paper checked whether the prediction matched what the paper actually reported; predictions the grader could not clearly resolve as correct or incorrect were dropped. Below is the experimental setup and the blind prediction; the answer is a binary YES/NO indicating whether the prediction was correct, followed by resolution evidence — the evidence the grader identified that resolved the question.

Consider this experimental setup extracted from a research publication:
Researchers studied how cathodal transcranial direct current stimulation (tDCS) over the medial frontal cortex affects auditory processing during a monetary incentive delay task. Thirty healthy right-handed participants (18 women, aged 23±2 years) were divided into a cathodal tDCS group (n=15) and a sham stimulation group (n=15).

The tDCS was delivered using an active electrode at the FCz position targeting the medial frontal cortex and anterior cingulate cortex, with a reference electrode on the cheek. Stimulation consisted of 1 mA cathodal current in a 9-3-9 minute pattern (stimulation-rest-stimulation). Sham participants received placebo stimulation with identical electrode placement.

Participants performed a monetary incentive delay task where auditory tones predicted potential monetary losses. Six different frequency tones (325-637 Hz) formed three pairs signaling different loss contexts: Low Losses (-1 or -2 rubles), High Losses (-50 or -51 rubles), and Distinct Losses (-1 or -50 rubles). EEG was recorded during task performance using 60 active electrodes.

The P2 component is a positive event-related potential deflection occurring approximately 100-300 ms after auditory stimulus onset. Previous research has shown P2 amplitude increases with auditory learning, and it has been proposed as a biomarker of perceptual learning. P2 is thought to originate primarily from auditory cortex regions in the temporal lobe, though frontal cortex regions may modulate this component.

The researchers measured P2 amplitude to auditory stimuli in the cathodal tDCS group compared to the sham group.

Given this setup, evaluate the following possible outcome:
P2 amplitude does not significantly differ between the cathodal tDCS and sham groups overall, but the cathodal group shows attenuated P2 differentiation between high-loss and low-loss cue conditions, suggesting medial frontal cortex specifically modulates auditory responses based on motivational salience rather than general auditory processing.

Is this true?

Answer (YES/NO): NO